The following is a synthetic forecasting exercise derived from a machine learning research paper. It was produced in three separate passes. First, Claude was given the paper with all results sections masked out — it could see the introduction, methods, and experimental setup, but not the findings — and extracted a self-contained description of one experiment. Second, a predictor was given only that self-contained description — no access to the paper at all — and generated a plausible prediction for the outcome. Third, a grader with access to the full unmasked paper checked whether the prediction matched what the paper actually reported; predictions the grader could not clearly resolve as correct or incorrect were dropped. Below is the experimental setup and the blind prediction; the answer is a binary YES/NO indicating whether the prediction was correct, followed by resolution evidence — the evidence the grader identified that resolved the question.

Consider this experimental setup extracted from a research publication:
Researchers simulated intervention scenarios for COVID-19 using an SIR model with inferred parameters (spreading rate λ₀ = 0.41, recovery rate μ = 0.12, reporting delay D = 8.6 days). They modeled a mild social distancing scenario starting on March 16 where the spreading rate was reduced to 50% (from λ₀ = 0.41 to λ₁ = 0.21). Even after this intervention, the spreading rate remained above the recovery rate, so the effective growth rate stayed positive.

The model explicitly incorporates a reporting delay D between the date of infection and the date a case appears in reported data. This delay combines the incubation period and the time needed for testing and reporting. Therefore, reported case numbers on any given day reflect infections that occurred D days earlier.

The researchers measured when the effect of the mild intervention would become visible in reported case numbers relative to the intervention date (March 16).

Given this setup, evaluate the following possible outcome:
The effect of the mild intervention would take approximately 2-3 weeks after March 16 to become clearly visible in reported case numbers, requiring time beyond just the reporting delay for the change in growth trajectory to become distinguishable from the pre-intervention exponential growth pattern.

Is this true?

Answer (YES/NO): NO